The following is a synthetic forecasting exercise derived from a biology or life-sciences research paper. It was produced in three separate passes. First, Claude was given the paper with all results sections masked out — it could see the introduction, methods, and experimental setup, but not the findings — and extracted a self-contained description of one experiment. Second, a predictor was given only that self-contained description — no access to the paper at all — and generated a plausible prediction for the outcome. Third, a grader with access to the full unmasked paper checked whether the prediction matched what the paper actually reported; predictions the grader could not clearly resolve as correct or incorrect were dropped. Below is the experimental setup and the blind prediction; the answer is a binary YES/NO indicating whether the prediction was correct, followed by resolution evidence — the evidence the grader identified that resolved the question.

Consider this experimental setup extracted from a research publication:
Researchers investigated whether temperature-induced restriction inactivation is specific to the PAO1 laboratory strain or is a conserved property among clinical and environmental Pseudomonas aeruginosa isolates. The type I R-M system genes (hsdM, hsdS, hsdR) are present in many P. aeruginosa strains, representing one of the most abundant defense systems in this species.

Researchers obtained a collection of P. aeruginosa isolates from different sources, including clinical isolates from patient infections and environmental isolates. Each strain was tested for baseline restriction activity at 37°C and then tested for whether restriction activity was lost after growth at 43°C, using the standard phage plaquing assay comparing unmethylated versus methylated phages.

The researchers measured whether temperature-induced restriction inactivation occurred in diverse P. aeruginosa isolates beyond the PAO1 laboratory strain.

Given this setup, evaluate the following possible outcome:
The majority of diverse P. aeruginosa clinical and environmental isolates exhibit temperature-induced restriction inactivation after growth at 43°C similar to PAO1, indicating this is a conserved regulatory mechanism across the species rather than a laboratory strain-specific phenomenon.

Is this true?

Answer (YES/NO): YES